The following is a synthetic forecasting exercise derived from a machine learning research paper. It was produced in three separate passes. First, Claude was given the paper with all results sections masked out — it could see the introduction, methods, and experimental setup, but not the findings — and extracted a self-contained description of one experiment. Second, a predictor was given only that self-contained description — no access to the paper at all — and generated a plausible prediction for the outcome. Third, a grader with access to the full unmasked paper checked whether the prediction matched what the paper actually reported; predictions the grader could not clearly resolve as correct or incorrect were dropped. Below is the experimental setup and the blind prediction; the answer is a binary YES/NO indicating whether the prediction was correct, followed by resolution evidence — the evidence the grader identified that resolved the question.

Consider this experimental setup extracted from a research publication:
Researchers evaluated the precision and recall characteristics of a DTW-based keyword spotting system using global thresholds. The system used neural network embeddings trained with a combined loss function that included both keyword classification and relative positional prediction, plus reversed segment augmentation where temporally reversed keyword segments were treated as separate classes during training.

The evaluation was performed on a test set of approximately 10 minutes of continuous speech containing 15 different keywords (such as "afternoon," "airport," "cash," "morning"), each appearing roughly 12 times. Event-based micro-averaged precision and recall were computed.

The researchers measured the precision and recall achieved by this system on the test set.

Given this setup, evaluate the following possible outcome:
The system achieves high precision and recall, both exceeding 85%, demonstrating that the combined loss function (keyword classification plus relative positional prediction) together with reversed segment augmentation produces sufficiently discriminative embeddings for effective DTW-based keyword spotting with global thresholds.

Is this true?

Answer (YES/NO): NO